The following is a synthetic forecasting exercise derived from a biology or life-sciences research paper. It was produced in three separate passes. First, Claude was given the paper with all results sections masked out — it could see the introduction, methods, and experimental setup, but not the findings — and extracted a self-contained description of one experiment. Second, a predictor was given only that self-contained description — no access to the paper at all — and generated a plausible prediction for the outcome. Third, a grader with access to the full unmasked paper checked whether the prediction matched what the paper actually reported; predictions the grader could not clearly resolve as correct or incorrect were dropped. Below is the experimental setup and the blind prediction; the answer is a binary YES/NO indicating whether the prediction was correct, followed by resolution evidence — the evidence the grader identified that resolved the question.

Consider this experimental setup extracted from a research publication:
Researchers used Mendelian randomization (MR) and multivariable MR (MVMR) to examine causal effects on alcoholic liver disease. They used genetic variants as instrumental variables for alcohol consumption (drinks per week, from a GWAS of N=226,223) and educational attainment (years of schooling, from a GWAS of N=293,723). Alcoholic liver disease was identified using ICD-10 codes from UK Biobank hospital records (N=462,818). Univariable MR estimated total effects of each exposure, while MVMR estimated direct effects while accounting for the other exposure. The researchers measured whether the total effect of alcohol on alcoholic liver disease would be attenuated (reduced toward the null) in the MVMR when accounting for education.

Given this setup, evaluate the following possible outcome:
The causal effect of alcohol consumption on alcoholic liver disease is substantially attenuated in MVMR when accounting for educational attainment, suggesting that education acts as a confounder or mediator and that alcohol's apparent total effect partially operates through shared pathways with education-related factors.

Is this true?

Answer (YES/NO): NO